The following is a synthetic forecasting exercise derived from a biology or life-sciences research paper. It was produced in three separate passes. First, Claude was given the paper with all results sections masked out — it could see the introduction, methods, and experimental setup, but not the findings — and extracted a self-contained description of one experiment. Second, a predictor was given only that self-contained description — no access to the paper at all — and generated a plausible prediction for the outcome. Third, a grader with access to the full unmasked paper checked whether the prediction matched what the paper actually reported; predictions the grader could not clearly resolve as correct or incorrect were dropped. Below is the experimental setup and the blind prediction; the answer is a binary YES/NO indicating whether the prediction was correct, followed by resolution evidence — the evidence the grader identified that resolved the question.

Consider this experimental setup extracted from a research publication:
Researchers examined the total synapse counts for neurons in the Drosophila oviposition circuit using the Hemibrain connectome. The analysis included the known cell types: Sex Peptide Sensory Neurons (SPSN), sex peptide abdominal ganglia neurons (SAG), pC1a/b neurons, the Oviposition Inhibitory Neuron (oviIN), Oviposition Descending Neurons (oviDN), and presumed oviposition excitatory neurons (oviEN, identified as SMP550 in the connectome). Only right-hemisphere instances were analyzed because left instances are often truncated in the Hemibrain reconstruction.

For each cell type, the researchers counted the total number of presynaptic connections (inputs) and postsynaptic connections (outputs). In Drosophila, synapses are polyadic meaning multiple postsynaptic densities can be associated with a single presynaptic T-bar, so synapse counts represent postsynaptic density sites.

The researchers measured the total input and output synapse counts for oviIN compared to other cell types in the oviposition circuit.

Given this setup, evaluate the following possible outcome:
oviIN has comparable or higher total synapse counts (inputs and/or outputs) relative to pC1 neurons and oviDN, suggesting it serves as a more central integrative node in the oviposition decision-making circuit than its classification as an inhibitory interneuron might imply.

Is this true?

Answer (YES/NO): YES